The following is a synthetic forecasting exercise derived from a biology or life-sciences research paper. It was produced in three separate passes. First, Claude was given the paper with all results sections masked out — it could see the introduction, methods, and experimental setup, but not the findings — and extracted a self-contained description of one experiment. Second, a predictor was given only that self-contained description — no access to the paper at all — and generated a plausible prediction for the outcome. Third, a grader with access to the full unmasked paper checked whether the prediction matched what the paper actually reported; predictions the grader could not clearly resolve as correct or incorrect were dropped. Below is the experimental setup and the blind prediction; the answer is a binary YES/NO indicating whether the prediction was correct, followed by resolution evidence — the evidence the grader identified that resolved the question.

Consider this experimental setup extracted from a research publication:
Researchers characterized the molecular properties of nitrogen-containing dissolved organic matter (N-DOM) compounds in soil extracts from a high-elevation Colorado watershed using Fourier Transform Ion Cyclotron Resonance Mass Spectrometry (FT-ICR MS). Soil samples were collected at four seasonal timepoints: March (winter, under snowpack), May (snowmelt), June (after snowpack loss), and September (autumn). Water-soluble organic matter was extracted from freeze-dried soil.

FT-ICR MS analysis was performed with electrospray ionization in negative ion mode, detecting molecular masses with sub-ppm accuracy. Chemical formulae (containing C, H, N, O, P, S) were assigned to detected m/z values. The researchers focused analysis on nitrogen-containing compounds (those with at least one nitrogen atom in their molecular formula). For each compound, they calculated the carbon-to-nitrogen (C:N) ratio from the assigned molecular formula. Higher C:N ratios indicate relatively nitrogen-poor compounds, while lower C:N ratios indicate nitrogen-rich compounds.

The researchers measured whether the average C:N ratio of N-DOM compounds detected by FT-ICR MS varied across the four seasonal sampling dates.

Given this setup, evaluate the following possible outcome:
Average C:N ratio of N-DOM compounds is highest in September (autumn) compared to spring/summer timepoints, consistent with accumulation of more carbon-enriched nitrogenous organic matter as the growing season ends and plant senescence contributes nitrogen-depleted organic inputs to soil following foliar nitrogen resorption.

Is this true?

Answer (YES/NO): NO